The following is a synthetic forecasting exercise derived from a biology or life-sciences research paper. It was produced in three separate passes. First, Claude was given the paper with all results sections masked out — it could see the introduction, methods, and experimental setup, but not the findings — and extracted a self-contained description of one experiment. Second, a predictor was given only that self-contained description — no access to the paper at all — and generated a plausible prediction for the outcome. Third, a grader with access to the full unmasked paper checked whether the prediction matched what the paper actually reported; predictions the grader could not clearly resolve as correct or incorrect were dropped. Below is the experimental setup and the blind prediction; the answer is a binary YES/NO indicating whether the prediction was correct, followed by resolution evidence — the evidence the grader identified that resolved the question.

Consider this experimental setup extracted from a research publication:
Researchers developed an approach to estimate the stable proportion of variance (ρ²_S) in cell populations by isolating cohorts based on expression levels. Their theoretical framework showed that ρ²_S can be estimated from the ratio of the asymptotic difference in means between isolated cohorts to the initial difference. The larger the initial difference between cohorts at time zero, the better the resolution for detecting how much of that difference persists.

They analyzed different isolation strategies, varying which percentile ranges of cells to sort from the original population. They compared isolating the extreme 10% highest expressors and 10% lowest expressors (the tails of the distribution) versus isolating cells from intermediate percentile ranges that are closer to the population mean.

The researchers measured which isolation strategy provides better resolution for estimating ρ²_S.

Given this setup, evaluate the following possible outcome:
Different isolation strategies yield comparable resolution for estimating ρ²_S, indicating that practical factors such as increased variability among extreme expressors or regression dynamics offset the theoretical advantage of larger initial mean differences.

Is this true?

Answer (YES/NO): NO